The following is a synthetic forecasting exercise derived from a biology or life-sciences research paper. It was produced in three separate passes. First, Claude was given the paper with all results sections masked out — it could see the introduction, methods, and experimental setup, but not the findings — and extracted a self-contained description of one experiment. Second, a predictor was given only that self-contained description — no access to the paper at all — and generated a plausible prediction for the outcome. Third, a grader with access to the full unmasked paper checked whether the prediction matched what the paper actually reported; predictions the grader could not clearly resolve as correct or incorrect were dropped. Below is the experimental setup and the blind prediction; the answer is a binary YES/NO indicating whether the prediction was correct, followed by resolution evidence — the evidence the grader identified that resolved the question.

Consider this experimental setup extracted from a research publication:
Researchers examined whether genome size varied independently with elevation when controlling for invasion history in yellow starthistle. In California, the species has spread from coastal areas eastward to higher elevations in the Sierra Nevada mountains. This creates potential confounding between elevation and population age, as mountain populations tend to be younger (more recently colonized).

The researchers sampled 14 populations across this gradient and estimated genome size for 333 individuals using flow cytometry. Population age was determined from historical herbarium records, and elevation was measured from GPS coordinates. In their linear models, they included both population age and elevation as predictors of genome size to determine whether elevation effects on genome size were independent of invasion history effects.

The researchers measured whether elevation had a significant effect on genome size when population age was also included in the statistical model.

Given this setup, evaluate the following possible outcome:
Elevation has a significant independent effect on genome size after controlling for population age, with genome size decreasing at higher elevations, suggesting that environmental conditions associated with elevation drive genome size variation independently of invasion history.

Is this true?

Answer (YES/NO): NO